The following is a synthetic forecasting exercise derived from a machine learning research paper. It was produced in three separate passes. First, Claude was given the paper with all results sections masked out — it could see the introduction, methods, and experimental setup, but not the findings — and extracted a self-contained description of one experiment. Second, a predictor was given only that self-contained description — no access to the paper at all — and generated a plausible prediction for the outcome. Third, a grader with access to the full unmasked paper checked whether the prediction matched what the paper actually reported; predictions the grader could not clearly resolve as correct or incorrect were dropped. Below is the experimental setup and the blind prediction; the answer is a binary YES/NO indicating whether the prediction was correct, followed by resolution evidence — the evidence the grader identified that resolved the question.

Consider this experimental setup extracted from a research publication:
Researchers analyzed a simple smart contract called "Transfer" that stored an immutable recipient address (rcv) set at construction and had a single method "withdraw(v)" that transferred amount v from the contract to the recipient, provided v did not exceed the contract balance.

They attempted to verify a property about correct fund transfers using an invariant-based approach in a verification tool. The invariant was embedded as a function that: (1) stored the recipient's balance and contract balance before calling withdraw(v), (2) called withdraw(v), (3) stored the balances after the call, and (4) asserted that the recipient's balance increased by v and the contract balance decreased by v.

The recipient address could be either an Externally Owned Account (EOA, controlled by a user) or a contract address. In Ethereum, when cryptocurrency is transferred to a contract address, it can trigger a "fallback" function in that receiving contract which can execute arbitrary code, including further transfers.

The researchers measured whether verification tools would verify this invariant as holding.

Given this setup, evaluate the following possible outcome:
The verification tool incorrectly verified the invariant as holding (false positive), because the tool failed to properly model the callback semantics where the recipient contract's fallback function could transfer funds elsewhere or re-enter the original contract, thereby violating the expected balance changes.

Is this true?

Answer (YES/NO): NO